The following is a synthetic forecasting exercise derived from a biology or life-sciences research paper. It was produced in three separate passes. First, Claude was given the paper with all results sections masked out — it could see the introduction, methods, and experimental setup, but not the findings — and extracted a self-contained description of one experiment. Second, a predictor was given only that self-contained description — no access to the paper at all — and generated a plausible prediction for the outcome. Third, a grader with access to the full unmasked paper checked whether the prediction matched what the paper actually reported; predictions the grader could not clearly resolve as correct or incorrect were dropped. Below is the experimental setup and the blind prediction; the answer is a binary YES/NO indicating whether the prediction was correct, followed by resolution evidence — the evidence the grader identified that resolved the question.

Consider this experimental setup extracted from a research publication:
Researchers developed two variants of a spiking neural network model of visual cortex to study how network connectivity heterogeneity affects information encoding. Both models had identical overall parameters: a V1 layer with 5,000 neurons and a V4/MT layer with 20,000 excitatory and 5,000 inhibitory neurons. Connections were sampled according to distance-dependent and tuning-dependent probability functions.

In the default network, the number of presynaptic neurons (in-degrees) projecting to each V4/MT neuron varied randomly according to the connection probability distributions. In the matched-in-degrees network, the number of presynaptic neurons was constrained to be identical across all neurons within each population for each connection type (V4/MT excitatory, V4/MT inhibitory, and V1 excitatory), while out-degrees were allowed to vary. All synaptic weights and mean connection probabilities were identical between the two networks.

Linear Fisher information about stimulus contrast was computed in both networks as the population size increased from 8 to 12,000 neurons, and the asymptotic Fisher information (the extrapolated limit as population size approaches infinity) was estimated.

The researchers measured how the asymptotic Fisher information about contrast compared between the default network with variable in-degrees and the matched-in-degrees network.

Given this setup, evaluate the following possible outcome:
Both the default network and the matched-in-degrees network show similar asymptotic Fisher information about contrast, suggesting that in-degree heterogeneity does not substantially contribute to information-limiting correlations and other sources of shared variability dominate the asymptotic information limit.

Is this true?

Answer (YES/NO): YES